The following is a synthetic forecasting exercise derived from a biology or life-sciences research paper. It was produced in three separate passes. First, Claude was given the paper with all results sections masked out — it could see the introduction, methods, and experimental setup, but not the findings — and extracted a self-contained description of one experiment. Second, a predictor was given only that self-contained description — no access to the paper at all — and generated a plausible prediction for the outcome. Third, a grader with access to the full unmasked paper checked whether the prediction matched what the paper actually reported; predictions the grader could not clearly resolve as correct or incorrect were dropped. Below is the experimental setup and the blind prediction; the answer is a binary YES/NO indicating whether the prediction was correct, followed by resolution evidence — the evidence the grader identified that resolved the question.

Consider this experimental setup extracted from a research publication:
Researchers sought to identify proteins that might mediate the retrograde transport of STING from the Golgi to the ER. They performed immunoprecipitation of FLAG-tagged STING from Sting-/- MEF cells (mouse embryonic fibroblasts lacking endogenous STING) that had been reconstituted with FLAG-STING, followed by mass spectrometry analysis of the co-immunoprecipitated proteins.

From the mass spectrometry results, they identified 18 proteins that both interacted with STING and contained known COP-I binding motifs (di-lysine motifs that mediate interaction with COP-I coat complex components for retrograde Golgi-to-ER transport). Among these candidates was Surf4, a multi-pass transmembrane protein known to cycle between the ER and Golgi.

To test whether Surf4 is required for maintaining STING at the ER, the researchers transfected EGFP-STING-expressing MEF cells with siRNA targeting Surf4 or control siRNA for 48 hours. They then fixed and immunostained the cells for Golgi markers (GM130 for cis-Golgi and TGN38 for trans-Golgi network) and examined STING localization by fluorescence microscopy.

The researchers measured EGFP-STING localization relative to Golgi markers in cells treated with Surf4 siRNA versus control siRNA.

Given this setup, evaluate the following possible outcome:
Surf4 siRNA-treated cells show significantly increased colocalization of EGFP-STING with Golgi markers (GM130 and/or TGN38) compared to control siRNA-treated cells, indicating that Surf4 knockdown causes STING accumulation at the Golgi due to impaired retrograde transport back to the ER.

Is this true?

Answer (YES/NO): YES